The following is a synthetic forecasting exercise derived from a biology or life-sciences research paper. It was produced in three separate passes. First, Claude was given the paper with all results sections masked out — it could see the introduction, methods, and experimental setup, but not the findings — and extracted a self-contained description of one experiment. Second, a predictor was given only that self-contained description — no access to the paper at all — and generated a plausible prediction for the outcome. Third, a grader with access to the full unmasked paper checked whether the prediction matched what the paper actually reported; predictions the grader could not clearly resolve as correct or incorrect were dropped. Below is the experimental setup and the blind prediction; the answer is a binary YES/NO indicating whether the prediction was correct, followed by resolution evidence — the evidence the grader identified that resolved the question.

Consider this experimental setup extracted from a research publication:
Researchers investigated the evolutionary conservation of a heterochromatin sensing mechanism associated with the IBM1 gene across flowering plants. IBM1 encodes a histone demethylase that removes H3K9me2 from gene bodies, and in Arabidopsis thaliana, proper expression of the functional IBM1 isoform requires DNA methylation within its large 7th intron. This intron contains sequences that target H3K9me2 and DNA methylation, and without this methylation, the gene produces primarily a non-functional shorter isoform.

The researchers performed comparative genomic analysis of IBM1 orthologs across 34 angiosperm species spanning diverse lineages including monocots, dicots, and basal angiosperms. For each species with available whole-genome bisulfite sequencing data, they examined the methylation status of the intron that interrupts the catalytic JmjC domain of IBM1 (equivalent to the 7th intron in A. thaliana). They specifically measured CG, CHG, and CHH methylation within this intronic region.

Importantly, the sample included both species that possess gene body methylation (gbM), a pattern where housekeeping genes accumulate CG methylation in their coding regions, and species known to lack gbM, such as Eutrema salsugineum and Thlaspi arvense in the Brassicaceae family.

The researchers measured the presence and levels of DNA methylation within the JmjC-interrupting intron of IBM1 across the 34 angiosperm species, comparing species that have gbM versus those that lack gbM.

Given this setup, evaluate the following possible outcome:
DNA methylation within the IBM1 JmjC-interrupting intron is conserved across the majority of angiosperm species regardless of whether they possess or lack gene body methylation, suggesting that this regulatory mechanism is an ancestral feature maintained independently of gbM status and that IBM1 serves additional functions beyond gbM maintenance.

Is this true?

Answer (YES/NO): NO